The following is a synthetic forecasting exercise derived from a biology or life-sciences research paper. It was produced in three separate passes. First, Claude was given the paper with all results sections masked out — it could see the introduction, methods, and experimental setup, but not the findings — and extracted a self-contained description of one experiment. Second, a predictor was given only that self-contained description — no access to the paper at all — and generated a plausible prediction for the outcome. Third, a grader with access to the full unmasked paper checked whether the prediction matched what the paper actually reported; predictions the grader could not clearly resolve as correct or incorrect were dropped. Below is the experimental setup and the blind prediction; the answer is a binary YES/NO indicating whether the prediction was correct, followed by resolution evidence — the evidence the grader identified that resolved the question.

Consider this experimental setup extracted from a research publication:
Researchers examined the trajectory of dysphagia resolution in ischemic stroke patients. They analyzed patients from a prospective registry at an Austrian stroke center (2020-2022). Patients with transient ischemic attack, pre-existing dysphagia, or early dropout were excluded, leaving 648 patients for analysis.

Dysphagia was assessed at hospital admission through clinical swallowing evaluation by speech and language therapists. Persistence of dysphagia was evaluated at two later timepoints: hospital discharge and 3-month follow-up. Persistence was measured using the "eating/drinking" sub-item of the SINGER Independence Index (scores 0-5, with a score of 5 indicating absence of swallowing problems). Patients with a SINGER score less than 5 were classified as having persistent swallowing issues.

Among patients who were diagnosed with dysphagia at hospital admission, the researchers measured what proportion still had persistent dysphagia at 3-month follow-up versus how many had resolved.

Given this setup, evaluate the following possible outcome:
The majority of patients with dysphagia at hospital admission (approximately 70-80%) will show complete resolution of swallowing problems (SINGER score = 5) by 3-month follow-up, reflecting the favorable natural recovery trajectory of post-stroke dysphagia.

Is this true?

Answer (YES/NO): NO